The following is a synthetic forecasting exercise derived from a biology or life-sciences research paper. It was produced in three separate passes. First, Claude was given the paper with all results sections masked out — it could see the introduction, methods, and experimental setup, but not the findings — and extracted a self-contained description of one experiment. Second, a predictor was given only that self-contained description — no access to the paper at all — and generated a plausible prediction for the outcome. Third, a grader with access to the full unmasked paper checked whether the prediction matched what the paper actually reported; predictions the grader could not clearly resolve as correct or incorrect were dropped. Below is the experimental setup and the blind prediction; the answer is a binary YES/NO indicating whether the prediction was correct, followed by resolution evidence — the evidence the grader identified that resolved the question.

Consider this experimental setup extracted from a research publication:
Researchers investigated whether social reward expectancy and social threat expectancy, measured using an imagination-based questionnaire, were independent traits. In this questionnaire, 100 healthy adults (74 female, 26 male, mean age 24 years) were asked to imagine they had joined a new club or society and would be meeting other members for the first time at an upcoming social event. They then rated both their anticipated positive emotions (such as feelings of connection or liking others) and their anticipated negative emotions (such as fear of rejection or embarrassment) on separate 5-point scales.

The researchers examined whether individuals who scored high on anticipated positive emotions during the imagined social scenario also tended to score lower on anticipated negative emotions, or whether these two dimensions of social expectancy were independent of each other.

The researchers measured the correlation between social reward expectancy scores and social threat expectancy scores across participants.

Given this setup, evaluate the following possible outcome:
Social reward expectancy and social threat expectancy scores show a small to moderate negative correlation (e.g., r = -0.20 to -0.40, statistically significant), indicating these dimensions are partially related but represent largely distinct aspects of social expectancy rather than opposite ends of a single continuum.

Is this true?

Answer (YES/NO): YES